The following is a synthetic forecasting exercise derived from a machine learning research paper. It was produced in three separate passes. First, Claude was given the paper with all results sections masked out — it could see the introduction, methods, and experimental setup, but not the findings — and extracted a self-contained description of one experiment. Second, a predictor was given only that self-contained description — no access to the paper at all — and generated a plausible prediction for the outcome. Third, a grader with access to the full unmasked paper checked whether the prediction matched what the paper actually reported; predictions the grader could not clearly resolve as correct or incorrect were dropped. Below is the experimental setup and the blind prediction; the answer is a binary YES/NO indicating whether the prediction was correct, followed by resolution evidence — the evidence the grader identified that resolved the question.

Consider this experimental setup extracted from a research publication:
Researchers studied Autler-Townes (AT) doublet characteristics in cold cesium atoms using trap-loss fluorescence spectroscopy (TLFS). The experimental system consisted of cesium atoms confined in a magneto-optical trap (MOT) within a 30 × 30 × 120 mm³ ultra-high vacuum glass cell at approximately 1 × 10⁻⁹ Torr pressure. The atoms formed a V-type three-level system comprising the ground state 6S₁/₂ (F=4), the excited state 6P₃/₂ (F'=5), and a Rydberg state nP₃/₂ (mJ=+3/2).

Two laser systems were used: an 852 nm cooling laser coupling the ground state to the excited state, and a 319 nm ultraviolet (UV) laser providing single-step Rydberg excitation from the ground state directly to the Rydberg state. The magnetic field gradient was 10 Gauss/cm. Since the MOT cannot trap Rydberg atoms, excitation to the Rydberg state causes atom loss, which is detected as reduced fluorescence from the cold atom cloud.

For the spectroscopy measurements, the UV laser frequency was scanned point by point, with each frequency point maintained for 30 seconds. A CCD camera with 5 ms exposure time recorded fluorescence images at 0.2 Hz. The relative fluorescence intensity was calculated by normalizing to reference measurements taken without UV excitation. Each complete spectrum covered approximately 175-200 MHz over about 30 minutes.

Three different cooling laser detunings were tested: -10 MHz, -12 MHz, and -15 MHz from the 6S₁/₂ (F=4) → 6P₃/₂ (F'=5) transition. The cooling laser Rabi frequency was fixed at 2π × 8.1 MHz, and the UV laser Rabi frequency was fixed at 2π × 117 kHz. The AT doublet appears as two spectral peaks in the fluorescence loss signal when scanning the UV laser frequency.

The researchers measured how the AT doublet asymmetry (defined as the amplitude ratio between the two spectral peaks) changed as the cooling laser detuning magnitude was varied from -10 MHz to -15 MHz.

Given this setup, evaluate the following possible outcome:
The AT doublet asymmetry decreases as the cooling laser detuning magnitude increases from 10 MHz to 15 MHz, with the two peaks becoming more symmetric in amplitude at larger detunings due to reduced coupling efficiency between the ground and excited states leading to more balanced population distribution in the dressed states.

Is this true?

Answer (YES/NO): NO